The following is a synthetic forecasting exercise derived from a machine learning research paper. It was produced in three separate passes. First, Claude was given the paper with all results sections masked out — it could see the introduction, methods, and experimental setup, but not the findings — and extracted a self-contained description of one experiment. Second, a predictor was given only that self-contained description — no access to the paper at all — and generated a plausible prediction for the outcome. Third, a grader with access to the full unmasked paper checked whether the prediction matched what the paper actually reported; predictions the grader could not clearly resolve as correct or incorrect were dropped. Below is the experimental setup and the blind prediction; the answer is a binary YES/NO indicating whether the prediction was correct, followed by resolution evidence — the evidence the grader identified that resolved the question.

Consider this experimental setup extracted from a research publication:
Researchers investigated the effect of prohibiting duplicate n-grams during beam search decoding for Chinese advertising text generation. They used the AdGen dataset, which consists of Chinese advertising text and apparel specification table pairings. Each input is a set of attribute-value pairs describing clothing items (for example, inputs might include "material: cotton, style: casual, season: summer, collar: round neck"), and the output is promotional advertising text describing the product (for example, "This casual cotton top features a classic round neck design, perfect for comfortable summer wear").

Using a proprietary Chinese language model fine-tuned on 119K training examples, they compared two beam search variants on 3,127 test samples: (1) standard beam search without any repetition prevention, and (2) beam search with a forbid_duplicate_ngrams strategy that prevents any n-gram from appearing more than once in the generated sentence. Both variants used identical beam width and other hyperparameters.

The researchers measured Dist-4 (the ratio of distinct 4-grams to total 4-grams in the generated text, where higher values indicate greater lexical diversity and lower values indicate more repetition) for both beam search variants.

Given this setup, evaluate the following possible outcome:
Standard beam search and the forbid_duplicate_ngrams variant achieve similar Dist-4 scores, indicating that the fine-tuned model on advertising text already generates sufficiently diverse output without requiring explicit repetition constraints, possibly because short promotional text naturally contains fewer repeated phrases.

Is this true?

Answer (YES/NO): NO